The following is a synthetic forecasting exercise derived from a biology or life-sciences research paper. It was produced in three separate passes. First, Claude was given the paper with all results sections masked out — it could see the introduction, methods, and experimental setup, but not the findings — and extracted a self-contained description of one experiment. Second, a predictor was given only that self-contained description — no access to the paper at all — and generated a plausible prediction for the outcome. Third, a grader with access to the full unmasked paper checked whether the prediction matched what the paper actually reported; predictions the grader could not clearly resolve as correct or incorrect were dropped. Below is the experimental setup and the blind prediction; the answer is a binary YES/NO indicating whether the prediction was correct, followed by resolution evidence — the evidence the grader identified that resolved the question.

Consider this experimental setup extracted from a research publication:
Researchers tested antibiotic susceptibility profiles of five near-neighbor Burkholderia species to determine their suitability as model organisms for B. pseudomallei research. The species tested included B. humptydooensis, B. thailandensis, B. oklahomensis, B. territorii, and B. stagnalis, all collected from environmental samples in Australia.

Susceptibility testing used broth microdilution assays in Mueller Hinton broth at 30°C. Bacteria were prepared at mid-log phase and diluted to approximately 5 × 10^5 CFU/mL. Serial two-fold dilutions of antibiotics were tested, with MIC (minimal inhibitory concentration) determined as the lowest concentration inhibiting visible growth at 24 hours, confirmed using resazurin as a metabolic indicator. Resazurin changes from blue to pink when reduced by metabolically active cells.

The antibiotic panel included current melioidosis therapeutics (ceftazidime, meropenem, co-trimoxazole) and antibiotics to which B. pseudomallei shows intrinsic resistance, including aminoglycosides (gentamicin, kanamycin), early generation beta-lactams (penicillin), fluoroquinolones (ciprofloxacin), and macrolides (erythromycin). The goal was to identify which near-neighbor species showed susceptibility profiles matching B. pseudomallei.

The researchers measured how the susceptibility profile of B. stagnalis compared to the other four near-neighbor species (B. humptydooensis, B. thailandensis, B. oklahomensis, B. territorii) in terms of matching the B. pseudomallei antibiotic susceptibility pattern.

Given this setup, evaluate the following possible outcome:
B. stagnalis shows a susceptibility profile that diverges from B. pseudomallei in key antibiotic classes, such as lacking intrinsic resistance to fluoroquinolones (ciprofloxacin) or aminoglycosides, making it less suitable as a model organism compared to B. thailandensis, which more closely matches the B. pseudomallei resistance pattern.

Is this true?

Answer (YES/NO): NO